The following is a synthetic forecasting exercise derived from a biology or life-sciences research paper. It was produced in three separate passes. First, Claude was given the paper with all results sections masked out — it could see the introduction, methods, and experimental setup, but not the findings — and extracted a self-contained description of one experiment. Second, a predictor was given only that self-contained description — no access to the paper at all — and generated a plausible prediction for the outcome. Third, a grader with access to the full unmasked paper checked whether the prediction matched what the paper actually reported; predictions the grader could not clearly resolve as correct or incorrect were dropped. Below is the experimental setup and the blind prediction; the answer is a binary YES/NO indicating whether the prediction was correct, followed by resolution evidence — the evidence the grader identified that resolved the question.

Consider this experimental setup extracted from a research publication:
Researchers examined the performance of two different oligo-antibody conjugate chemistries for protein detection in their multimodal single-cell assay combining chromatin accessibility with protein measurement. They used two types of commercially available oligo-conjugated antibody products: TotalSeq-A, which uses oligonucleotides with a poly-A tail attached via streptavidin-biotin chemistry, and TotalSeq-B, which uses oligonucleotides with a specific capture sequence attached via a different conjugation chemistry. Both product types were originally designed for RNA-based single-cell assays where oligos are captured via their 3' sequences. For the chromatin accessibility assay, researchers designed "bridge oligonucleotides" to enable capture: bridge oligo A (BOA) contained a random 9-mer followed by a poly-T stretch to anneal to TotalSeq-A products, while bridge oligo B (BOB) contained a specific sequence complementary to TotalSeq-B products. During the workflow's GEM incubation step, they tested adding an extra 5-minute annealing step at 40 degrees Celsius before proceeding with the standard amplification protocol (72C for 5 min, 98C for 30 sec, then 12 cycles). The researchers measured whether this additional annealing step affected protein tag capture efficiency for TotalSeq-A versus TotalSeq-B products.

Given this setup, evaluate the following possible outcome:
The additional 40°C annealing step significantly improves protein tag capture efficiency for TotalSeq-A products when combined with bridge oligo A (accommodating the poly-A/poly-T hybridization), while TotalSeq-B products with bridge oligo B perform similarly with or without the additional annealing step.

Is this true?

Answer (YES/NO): NO